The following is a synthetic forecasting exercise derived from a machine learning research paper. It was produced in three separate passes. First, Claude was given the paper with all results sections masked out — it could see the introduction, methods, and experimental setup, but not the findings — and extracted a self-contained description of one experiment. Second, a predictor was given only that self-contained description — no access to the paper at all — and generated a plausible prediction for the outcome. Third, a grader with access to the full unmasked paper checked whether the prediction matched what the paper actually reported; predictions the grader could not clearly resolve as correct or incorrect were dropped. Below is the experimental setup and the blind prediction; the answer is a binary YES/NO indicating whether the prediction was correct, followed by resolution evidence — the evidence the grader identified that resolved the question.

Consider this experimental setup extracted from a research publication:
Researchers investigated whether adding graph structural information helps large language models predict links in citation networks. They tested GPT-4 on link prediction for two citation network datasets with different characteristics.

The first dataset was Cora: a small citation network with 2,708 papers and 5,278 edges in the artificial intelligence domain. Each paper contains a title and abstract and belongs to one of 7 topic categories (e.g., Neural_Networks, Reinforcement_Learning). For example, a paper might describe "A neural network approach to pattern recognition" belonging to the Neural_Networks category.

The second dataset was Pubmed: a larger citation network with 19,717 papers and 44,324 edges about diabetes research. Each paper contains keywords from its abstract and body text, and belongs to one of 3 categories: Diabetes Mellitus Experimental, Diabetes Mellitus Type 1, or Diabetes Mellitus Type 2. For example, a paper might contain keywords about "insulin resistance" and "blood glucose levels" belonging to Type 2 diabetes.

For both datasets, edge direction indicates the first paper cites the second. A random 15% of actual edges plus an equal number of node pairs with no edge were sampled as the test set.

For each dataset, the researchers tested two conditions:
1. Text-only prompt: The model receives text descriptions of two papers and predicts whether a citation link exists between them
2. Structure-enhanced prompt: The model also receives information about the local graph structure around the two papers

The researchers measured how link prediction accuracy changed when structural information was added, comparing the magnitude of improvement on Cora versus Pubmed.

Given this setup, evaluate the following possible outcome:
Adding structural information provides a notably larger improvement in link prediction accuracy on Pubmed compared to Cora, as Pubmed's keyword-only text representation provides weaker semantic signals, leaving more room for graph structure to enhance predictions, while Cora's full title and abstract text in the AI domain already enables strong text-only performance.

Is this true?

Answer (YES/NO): NO